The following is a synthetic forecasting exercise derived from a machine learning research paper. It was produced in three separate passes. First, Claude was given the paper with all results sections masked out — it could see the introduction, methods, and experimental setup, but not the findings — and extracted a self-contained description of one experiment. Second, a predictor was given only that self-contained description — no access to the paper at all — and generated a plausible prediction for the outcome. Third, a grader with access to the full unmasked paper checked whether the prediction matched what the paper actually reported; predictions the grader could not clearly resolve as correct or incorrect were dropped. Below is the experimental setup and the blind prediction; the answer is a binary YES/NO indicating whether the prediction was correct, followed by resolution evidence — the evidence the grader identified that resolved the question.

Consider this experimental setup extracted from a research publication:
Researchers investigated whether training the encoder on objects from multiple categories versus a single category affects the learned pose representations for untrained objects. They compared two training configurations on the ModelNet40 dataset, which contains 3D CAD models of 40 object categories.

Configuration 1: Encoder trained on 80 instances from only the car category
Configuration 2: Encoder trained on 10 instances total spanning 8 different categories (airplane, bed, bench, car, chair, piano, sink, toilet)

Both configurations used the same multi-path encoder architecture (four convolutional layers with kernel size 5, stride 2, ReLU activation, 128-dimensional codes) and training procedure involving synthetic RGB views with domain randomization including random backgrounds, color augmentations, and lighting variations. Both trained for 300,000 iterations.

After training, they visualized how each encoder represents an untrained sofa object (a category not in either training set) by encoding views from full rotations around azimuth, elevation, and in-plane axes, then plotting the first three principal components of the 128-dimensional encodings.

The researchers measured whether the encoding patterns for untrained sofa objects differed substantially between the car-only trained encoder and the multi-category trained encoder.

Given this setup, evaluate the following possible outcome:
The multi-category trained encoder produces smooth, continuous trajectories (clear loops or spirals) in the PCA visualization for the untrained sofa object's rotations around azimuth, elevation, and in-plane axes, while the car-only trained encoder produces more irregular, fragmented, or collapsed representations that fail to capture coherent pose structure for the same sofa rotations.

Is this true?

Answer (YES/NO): NO